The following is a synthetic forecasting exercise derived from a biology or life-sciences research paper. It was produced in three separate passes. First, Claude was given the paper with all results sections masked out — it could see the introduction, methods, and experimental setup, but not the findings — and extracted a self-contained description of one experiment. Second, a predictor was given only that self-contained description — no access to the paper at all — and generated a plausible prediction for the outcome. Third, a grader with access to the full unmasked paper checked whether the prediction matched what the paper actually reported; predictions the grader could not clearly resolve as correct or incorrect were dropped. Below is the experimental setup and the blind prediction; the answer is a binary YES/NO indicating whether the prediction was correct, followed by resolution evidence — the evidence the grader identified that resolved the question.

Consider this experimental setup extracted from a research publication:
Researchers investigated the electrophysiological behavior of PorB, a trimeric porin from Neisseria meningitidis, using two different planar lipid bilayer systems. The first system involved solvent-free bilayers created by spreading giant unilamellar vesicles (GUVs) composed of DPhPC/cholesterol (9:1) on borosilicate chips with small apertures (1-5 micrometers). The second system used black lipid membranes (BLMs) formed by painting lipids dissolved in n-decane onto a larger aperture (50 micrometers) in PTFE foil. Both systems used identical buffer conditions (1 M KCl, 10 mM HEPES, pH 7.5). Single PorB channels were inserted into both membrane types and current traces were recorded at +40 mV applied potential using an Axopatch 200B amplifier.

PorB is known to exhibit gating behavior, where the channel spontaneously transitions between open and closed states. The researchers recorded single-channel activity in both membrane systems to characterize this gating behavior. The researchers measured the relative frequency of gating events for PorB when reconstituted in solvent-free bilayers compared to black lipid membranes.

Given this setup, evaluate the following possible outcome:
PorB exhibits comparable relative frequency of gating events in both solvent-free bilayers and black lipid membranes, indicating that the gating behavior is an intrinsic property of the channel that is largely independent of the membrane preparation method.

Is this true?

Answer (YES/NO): NO